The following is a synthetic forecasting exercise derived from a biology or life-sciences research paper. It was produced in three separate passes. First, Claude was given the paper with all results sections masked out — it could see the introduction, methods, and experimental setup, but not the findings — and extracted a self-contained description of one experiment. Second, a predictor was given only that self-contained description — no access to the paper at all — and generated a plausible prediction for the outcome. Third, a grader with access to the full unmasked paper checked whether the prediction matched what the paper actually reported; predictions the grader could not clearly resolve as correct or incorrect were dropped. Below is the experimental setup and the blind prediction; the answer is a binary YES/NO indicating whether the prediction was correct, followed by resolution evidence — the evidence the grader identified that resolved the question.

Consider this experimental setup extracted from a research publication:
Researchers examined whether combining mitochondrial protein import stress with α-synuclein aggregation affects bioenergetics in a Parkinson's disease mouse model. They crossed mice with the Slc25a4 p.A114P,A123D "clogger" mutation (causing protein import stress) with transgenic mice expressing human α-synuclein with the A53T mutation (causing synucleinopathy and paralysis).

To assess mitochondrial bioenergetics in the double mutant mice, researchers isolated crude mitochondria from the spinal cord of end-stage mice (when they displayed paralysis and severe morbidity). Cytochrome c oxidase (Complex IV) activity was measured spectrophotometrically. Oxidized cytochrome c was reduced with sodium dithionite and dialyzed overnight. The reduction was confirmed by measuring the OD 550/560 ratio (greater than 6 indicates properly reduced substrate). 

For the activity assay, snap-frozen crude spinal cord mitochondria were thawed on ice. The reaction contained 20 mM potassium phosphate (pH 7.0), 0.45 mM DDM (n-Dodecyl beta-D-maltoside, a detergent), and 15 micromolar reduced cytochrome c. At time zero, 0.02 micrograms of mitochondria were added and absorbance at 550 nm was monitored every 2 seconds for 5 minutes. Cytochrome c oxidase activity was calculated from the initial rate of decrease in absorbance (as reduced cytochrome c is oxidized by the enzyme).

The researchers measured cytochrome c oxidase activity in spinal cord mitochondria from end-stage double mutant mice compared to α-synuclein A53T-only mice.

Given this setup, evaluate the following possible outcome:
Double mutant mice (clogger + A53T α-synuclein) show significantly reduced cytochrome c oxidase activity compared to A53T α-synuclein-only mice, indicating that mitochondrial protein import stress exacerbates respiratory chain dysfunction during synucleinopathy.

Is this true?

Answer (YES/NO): NO